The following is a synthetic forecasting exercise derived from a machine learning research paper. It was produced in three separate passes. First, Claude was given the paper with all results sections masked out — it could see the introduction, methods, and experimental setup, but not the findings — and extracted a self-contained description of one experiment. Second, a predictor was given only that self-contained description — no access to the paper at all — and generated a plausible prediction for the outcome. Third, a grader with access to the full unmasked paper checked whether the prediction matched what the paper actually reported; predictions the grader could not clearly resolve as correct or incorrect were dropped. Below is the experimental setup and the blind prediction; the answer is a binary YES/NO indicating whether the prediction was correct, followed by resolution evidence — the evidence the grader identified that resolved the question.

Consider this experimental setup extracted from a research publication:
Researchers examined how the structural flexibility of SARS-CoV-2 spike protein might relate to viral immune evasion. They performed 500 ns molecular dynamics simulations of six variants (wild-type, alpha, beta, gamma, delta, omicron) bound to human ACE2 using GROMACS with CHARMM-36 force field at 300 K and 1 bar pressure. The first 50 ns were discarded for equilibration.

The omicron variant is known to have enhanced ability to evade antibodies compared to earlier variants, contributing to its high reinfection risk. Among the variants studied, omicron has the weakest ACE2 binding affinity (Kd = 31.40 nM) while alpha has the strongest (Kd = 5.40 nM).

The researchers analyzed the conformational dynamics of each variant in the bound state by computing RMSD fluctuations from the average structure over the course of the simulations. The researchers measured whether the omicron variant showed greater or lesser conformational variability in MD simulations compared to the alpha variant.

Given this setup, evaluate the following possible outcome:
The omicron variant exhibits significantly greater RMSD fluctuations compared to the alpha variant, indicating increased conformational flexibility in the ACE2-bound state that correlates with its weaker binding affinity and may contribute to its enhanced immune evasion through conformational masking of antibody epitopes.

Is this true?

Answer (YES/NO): NO